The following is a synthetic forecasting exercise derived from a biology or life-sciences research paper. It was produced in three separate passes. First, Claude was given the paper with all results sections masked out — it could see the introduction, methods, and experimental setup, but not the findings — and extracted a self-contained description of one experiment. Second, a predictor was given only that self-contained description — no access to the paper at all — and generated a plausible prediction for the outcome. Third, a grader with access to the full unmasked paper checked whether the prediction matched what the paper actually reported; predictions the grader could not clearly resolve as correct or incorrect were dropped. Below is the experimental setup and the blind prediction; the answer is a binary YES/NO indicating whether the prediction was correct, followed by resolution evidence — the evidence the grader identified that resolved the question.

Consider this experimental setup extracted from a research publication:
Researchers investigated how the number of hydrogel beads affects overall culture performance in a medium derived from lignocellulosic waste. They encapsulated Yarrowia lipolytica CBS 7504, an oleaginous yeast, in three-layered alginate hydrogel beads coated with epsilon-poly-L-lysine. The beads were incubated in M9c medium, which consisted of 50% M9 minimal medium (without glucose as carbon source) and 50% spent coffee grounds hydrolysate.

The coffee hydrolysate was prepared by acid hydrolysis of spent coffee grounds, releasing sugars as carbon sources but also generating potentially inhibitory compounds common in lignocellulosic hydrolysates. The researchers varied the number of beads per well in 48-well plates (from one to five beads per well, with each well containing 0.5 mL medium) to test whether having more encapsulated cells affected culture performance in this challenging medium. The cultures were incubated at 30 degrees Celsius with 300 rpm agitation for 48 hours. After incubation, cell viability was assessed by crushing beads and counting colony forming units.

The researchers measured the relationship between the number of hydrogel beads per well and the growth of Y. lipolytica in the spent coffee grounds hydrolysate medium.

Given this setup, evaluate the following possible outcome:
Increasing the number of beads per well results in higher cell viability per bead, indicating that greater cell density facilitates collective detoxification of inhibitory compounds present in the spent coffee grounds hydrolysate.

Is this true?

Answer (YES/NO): YES